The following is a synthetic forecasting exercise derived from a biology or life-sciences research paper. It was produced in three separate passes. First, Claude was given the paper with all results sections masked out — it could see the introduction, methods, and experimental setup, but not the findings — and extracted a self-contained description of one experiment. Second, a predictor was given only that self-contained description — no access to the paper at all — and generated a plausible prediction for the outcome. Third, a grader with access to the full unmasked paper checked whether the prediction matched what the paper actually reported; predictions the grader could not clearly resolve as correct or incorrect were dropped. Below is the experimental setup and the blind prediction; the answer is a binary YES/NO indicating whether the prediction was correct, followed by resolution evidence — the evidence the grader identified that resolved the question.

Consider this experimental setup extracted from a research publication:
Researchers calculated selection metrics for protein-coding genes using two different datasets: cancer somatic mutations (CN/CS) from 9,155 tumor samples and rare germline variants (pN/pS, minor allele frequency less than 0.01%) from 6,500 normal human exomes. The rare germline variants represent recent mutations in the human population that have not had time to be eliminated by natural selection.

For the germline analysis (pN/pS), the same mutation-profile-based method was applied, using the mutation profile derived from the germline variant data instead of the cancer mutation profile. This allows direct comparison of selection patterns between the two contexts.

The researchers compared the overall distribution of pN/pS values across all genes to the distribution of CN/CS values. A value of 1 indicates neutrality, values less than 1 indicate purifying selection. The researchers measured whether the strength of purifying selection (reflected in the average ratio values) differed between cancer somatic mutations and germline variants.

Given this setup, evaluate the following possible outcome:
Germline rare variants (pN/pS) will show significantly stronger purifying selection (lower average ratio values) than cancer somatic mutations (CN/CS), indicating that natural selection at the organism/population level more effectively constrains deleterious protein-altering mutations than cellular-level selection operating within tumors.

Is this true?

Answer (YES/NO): YES